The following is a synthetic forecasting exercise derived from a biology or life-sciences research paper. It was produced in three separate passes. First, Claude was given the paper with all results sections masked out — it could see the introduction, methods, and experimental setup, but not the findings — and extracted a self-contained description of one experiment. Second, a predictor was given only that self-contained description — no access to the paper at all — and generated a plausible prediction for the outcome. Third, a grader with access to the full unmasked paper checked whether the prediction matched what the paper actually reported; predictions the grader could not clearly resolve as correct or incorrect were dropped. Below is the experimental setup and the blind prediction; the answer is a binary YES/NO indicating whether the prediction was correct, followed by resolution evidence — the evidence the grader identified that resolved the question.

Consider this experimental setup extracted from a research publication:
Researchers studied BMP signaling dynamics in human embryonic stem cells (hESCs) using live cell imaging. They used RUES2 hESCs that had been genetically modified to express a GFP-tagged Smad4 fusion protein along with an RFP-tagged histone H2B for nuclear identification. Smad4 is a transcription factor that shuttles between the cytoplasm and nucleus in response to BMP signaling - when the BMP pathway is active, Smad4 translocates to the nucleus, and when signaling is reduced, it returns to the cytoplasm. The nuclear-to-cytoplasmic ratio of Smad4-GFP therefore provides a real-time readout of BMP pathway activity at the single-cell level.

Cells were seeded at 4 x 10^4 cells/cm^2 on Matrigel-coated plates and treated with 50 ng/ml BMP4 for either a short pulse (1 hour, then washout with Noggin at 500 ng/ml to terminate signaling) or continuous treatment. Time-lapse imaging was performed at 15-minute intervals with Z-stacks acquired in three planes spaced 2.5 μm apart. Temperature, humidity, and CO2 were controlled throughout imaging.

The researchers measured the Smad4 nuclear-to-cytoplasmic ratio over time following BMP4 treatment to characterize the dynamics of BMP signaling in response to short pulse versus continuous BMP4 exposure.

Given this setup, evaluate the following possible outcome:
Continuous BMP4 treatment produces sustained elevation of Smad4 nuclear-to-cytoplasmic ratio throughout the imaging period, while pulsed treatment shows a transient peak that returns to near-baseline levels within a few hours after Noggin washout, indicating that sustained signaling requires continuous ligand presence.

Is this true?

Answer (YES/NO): YES